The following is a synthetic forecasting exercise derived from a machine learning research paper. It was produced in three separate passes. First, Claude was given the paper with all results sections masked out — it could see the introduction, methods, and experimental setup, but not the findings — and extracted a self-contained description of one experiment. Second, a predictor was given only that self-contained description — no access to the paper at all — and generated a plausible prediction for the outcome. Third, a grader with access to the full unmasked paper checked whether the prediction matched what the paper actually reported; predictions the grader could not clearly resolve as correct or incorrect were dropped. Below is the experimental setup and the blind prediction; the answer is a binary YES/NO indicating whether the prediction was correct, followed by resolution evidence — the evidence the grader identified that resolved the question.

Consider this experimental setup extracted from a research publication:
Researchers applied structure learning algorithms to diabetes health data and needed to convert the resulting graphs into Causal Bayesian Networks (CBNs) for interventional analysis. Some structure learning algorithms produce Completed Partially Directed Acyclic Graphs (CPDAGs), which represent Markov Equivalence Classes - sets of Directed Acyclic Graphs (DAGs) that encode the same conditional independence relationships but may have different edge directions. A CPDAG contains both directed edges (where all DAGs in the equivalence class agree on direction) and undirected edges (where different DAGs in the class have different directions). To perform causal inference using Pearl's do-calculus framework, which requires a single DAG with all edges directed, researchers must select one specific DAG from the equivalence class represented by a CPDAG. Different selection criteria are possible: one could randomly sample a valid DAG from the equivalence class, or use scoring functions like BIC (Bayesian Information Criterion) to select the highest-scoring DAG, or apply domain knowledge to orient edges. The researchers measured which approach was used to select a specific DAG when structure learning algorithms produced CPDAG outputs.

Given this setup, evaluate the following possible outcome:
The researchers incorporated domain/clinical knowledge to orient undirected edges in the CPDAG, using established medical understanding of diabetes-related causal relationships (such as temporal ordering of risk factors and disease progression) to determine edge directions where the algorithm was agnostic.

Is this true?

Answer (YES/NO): NO